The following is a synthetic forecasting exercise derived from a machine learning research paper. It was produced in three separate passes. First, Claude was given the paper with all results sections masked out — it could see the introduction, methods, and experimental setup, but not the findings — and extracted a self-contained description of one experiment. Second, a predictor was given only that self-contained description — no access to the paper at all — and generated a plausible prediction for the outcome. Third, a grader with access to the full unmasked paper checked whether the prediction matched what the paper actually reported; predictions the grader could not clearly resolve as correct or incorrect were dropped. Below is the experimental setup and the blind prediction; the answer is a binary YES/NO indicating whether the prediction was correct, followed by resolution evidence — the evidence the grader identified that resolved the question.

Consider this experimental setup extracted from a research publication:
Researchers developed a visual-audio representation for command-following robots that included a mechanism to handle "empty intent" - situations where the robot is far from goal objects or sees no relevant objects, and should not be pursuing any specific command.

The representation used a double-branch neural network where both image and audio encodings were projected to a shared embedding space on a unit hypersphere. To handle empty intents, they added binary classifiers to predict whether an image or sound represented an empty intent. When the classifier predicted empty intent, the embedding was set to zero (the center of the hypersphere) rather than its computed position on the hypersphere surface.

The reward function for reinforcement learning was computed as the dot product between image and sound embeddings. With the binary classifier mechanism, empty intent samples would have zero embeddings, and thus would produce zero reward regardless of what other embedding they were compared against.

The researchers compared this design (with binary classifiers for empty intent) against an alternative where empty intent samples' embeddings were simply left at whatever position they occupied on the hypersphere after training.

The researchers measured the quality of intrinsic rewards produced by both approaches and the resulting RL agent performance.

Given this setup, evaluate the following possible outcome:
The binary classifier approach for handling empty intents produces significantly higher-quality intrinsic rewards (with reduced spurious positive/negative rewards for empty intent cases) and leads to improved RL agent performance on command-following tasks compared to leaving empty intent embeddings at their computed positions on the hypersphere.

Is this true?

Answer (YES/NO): YES